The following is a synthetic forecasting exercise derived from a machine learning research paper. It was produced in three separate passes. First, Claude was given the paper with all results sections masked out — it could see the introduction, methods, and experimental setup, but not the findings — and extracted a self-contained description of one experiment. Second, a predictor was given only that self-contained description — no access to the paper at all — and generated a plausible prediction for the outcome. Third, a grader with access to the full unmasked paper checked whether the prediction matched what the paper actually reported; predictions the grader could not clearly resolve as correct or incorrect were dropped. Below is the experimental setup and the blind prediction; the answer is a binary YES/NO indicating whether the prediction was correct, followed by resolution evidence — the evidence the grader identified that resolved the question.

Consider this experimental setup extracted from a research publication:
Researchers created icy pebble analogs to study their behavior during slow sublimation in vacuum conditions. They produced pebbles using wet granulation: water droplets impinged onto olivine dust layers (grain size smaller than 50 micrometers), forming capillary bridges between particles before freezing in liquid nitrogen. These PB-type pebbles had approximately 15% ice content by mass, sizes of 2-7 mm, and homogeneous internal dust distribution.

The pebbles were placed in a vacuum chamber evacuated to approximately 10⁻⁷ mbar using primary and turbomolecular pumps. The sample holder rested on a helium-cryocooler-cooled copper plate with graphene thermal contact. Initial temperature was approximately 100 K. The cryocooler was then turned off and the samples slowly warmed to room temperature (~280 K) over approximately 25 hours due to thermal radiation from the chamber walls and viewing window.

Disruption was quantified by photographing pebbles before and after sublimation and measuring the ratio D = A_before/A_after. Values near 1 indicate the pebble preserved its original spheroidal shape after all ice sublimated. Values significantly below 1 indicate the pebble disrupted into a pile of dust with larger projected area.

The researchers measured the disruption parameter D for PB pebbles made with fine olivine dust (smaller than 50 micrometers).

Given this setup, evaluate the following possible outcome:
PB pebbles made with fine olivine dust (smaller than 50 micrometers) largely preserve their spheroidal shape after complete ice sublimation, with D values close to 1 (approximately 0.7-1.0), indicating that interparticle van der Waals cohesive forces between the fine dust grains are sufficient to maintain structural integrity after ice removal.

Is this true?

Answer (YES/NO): YES